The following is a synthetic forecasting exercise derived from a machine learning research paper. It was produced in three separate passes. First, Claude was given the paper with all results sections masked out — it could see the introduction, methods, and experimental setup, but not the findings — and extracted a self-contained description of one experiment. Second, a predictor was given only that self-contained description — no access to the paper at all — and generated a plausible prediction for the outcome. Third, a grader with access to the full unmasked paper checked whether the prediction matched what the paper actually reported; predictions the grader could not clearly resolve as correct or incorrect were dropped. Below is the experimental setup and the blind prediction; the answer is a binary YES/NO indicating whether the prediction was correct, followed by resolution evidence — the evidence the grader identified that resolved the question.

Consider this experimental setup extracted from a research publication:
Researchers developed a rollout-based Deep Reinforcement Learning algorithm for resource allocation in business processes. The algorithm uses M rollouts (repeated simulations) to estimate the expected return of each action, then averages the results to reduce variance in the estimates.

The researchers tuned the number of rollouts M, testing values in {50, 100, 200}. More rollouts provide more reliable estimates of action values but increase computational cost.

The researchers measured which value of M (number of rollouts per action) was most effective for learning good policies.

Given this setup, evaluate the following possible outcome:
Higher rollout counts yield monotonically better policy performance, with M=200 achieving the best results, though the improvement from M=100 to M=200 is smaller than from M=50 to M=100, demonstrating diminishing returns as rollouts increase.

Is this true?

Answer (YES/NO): NO